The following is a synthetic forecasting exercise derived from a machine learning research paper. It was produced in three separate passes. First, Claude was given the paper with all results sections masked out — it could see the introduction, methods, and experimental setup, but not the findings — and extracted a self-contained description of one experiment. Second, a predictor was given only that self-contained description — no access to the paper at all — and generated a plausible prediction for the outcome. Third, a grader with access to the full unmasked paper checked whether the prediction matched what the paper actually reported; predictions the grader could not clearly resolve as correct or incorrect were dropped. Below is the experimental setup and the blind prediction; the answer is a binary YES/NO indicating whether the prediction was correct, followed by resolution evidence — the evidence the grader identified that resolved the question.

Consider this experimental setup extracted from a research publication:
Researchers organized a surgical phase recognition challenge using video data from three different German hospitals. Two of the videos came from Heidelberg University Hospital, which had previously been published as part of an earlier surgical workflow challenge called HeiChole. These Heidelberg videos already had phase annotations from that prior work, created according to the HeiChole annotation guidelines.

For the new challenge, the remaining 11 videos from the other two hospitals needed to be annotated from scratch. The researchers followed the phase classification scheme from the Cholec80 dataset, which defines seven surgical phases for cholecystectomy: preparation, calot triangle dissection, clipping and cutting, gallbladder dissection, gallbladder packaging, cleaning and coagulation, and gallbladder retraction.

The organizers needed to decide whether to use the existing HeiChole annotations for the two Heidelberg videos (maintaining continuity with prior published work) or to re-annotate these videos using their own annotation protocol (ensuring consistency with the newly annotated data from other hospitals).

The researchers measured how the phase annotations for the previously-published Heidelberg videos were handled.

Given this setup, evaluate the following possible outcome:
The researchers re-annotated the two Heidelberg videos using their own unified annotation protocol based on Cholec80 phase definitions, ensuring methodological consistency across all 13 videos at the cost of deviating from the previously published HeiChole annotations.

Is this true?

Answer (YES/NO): YES